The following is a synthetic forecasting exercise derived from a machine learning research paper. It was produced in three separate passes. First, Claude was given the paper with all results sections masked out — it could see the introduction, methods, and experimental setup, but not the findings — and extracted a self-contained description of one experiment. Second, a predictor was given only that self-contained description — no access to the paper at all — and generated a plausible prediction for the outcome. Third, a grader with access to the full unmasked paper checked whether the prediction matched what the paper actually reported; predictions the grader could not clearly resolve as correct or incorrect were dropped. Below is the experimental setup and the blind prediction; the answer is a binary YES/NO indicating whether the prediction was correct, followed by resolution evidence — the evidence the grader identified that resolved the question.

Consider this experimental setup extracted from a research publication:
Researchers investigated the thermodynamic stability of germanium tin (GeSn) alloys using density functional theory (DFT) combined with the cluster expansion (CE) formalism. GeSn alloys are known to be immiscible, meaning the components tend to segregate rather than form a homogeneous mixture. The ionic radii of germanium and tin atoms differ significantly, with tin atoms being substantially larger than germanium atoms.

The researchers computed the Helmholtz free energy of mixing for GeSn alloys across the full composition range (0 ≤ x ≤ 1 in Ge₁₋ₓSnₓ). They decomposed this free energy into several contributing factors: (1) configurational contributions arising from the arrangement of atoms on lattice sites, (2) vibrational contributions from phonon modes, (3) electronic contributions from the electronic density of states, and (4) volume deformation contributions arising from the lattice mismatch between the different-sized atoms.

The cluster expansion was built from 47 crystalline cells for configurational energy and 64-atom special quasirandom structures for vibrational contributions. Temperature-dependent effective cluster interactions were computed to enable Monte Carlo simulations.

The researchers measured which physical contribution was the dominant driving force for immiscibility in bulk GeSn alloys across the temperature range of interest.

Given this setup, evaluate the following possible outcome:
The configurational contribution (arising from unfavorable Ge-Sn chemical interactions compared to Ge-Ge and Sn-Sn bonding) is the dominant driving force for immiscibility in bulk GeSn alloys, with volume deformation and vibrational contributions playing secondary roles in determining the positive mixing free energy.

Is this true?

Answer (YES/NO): NO